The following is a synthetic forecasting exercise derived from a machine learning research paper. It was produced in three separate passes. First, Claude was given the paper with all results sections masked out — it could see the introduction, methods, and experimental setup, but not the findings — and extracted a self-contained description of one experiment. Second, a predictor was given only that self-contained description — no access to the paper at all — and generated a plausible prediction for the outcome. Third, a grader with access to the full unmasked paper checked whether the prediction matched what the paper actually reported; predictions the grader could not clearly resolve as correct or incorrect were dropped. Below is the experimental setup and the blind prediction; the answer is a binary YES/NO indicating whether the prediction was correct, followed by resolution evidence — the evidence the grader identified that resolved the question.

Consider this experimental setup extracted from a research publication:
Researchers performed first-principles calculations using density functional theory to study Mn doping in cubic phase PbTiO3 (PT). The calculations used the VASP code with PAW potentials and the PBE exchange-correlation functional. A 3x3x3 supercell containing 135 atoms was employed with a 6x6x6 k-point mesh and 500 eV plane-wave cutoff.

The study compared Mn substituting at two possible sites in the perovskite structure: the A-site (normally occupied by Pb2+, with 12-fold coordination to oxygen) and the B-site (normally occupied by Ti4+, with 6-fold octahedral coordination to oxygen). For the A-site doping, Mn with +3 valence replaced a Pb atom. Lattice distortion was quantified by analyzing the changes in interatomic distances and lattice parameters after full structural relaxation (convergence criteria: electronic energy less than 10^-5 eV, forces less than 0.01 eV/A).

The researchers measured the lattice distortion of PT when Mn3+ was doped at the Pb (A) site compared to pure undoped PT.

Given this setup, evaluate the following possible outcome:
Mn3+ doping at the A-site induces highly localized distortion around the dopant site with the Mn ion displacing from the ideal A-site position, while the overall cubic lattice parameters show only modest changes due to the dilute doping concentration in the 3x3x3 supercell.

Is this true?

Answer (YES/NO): NO